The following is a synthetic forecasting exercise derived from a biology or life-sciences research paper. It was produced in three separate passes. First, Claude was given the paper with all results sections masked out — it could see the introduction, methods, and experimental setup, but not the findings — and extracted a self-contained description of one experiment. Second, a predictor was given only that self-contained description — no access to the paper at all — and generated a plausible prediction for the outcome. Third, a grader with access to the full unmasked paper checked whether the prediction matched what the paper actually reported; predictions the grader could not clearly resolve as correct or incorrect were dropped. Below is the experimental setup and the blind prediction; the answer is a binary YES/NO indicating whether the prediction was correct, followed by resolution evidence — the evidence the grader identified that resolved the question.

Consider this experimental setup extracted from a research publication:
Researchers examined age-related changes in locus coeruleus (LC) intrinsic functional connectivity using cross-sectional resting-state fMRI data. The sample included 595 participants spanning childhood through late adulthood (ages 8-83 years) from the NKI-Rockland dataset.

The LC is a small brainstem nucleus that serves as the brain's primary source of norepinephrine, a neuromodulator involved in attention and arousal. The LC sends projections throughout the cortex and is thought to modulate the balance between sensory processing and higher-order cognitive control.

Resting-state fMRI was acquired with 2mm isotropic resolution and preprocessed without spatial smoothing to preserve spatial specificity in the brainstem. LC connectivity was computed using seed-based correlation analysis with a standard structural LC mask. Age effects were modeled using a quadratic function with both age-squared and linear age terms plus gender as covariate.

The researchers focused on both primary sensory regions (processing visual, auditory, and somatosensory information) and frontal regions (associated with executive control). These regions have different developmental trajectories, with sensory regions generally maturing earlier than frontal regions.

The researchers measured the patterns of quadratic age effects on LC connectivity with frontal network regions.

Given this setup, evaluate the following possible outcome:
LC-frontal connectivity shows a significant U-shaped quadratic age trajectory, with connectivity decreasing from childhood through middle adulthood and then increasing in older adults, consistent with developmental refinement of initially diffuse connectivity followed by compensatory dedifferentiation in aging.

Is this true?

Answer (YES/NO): NO